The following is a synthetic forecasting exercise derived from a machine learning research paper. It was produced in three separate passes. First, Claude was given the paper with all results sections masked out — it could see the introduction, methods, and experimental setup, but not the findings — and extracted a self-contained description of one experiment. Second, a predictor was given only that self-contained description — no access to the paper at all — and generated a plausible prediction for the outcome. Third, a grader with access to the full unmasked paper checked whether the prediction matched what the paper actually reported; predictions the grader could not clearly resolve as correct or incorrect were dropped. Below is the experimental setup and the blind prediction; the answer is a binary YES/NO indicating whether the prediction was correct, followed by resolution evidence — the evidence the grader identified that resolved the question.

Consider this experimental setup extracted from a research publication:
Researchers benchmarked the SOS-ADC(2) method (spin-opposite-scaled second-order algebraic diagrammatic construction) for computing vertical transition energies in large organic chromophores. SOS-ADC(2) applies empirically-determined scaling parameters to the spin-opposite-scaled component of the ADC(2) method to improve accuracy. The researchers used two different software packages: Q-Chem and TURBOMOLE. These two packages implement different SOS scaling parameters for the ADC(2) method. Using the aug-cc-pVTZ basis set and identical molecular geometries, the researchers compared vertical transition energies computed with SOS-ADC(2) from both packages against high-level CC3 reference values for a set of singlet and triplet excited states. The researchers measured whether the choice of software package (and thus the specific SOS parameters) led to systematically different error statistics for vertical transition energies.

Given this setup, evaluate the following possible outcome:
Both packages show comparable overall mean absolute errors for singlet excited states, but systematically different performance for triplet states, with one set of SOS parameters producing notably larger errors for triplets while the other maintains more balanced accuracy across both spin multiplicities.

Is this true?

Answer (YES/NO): NO